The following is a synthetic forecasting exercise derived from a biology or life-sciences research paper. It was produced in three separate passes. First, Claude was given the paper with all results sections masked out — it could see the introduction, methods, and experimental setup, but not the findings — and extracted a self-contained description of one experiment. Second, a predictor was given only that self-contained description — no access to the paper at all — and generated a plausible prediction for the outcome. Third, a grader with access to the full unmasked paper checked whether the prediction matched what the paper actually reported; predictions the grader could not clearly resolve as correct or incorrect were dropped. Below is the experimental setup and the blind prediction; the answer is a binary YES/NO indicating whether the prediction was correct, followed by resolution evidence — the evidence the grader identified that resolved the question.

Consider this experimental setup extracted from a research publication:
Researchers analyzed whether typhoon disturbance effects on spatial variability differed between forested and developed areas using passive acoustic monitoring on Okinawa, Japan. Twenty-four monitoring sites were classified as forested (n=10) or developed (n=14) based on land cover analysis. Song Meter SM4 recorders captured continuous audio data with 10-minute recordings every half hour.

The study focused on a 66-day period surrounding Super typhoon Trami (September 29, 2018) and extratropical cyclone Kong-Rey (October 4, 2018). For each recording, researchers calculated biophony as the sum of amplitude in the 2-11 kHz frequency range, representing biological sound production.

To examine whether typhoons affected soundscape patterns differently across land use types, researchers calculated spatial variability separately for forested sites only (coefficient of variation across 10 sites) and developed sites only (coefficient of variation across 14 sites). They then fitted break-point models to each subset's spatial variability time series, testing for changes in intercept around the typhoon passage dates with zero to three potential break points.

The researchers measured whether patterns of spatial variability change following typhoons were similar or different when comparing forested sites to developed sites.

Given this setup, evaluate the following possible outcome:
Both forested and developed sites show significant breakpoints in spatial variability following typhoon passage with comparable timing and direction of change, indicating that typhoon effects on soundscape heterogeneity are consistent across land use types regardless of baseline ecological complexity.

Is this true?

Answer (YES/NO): YES